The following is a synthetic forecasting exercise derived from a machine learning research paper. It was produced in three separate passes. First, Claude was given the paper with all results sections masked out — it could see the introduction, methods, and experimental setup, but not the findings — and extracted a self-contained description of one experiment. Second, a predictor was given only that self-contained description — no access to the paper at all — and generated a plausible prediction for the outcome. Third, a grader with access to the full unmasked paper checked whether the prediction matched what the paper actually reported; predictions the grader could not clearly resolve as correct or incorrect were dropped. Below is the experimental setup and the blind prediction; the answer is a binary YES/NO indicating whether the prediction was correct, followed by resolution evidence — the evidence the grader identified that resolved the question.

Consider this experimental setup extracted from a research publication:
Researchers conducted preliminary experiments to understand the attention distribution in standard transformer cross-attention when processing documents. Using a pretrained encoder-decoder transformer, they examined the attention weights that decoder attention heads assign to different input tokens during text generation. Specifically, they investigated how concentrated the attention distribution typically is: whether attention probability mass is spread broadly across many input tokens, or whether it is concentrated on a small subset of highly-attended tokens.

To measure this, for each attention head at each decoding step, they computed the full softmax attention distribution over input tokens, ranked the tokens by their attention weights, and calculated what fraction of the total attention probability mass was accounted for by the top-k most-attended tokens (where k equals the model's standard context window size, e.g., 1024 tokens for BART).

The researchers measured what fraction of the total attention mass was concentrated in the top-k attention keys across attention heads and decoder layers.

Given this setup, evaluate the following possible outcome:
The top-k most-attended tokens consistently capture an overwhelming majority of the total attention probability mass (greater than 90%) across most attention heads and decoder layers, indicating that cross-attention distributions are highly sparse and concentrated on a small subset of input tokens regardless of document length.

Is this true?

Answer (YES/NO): YES